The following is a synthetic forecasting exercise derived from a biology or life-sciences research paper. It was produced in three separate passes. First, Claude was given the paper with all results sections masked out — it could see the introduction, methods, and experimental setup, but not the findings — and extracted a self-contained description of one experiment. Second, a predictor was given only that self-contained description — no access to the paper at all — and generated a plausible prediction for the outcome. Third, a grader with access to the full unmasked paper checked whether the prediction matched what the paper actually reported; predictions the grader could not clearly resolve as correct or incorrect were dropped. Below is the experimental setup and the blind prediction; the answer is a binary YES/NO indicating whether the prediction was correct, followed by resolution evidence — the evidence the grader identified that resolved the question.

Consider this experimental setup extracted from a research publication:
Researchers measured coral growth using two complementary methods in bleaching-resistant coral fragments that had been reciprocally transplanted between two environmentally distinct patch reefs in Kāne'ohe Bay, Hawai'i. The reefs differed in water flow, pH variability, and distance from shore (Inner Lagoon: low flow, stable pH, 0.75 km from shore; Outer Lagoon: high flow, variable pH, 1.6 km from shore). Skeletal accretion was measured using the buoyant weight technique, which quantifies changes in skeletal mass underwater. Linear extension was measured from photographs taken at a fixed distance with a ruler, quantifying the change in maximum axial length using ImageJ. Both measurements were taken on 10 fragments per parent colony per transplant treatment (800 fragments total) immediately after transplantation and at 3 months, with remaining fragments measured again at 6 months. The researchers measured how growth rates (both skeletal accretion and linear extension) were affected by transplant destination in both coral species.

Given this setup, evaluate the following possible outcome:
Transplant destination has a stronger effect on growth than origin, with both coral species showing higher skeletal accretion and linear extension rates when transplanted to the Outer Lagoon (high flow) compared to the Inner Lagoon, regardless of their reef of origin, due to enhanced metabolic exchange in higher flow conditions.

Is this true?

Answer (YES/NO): NO